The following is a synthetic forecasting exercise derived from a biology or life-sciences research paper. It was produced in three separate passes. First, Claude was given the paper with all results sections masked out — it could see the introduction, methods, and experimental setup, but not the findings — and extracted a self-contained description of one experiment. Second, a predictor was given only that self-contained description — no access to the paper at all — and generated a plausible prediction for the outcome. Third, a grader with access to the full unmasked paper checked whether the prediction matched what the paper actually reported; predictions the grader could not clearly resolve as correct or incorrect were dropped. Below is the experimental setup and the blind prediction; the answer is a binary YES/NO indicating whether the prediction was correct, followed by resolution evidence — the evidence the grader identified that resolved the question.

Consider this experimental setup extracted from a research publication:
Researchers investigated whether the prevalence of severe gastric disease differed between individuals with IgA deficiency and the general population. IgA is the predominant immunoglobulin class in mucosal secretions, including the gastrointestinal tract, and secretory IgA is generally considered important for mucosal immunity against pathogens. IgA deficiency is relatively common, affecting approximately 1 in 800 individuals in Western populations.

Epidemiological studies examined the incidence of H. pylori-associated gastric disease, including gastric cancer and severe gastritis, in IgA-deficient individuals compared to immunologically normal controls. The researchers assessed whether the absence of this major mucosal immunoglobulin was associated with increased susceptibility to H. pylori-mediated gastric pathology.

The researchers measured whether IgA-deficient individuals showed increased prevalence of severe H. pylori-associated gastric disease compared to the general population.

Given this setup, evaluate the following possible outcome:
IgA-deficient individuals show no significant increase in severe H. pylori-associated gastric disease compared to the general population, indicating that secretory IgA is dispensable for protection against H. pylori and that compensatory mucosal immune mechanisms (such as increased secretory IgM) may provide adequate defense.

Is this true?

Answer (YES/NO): YES